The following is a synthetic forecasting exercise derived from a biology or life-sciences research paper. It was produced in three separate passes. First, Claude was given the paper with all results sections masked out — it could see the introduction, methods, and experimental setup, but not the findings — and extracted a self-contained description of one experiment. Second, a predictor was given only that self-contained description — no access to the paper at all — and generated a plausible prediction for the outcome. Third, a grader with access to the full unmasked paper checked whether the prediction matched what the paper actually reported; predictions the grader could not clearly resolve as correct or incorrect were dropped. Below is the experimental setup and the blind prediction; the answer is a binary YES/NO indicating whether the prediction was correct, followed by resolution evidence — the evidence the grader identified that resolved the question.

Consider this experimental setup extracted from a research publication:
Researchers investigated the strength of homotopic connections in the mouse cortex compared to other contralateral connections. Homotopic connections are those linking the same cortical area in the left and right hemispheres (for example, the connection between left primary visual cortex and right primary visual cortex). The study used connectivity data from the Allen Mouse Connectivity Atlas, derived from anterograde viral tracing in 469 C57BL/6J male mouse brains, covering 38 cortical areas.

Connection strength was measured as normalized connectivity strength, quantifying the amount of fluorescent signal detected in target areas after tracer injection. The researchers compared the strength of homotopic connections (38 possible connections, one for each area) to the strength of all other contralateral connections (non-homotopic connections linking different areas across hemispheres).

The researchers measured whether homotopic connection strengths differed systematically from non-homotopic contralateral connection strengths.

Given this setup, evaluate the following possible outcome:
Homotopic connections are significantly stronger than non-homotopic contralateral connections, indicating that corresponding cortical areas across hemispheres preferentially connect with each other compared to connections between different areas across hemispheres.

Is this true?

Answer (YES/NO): YES